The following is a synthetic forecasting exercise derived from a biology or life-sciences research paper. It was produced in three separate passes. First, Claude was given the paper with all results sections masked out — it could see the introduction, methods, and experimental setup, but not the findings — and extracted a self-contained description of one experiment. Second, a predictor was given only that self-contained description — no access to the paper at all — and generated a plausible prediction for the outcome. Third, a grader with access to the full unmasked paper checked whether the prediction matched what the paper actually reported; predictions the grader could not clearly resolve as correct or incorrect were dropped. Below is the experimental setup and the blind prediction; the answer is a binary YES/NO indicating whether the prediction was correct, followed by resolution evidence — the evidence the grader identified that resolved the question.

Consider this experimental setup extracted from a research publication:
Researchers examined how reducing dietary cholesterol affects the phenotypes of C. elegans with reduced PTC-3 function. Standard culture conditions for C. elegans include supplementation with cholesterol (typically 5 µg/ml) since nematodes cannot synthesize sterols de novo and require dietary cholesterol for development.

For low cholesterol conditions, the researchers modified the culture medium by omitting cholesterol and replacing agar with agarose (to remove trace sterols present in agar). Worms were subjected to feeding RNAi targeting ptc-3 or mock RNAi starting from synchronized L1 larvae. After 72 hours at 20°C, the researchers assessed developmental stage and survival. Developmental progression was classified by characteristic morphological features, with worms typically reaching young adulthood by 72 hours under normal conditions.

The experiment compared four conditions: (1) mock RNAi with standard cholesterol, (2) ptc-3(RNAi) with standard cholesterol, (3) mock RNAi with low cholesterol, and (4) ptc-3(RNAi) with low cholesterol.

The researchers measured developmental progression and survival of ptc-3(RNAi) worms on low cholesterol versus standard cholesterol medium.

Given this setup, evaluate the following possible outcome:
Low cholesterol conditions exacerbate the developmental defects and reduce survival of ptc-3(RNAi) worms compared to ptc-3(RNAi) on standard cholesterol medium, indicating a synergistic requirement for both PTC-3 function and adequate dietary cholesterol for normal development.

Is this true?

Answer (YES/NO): NO